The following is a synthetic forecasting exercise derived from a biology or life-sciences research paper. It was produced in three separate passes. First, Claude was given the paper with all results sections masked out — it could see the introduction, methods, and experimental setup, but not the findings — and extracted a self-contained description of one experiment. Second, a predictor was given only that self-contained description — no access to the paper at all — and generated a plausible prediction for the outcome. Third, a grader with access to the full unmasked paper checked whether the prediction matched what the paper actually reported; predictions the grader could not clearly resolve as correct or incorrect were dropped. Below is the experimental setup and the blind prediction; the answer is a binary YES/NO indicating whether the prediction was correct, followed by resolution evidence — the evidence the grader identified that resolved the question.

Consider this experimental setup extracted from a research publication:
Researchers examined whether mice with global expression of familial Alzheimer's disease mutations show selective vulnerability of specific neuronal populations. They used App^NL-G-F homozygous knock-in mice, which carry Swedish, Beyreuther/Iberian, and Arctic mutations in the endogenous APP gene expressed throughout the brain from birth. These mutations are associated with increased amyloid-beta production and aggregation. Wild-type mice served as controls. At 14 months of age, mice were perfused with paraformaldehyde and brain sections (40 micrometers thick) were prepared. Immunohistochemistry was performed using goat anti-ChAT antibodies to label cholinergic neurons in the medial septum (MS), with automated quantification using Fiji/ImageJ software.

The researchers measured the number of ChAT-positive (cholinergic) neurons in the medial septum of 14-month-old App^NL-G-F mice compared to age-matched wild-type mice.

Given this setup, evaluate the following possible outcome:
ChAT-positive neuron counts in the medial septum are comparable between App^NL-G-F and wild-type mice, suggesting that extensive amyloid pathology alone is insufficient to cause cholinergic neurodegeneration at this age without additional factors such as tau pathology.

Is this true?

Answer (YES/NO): NO